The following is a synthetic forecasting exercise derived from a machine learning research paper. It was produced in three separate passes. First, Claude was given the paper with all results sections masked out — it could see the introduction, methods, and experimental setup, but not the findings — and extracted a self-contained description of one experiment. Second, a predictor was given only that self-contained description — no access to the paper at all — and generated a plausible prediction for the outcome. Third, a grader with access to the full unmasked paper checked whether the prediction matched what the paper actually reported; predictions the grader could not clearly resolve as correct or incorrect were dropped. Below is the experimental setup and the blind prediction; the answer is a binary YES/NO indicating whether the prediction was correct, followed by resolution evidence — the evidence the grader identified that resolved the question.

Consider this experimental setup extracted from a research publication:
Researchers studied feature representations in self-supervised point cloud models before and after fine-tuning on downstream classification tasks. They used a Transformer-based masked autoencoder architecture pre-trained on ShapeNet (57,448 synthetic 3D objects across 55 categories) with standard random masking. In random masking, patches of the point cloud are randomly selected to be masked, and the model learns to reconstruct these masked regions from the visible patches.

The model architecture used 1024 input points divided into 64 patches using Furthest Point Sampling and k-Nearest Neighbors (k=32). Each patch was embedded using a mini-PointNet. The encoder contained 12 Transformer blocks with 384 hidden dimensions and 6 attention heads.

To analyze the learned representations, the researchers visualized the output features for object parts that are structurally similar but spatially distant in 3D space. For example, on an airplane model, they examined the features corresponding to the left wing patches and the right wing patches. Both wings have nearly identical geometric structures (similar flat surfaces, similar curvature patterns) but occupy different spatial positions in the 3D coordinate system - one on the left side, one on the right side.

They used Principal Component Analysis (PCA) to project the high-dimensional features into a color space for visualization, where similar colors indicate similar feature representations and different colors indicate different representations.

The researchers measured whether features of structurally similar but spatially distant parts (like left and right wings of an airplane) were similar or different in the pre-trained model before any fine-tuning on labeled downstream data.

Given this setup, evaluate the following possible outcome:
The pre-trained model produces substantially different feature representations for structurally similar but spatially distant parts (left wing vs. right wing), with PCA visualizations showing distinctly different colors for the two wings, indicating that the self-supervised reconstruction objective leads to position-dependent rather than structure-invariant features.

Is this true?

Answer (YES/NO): YES